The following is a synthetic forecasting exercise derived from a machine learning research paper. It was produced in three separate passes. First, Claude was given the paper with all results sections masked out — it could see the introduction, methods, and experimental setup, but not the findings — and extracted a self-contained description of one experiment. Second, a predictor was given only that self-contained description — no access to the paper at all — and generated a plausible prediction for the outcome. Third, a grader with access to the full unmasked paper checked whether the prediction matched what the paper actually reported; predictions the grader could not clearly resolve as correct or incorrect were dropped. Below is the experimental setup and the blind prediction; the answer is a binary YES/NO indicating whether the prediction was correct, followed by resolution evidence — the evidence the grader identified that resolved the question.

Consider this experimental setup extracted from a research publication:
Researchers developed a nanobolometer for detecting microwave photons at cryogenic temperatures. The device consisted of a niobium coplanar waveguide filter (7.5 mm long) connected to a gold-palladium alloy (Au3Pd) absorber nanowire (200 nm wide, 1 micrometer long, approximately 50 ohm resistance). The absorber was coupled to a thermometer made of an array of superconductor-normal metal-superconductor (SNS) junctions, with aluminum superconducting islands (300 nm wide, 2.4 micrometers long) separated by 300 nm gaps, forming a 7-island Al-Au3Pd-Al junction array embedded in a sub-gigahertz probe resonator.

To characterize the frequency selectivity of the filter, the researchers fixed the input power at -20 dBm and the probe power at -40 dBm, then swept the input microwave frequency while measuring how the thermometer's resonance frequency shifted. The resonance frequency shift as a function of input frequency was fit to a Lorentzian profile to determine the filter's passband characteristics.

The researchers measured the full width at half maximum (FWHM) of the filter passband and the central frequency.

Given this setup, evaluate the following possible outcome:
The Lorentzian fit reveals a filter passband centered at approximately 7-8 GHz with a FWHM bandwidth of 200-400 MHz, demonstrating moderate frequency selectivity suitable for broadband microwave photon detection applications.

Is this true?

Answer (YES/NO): NO